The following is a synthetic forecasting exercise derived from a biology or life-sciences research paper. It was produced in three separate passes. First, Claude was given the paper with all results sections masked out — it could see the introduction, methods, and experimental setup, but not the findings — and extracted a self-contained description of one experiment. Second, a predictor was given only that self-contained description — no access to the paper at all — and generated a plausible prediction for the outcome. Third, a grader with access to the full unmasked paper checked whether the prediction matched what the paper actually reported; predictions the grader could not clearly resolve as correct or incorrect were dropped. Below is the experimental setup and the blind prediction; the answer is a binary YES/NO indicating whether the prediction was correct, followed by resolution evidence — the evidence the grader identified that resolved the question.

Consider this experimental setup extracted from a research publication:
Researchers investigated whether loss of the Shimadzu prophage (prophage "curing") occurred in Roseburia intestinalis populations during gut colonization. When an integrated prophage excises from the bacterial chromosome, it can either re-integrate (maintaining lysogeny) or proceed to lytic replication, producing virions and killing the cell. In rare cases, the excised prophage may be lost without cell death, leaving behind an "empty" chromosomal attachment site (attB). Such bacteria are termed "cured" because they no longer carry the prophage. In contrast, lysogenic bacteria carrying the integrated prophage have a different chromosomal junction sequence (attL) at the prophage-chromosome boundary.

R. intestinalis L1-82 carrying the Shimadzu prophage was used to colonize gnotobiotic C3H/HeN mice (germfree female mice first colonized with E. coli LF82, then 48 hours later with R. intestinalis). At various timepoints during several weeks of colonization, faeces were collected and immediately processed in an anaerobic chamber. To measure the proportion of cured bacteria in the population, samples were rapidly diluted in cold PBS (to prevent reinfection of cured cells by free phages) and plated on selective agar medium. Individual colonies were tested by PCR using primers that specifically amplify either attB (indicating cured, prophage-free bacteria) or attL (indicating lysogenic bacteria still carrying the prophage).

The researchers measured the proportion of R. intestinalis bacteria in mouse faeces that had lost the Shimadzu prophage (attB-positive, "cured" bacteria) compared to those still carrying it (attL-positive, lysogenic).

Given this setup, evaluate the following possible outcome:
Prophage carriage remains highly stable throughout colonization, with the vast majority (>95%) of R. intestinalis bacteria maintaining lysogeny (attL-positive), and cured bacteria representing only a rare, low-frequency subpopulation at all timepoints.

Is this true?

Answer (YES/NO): NO